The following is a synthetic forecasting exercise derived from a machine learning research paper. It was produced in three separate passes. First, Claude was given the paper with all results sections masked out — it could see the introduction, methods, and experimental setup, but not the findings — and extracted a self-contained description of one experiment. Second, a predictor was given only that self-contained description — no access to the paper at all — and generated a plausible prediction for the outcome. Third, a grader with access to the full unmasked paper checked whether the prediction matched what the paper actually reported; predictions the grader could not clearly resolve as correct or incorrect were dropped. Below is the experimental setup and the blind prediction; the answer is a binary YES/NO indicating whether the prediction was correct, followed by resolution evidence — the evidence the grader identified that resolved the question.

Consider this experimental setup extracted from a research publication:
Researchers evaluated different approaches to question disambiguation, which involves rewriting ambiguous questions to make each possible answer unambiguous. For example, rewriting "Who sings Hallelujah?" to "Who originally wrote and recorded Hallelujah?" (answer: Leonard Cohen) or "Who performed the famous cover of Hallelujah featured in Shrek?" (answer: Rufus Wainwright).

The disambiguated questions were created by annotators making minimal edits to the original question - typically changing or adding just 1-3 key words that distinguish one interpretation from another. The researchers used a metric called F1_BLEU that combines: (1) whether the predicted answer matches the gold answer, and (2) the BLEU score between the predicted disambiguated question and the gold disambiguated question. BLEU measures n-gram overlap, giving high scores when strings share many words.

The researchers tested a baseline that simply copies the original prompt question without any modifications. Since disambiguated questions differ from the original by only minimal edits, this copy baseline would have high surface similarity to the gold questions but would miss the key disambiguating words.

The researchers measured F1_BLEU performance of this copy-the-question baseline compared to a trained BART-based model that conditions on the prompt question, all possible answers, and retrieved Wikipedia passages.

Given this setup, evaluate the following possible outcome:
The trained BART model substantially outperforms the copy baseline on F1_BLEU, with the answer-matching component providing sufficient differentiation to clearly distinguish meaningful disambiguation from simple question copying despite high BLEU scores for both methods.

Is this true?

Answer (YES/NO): NO